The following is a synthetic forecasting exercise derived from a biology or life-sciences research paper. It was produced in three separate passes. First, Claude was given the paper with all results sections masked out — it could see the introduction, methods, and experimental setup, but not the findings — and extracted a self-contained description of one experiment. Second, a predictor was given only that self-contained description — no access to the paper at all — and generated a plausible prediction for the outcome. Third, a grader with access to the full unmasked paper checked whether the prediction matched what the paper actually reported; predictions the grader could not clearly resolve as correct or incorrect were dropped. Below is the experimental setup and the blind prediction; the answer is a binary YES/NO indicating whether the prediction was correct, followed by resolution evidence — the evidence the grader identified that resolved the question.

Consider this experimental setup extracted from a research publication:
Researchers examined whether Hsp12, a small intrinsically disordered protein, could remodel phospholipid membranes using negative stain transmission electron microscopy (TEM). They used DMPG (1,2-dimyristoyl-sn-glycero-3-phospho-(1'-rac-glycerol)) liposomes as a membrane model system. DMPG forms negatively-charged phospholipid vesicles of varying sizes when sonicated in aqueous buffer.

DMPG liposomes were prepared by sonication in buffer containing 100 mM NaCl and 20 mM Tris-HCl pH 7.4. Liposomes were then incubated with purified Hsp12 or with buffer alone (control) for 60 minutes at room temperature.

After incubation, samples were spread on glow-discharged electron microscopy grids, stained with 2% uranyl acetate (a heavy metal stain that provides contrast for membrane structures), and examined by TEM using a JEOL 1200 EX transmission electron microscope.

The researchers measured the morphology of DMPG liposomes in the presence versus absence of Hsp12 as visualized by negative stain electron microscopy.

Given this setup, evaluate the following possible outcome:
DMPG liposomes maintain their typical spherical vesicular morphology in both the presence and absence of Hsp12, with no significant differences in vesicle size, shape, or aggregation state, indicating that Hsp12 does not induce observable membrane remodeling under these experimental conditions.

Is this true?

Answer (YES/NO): NO